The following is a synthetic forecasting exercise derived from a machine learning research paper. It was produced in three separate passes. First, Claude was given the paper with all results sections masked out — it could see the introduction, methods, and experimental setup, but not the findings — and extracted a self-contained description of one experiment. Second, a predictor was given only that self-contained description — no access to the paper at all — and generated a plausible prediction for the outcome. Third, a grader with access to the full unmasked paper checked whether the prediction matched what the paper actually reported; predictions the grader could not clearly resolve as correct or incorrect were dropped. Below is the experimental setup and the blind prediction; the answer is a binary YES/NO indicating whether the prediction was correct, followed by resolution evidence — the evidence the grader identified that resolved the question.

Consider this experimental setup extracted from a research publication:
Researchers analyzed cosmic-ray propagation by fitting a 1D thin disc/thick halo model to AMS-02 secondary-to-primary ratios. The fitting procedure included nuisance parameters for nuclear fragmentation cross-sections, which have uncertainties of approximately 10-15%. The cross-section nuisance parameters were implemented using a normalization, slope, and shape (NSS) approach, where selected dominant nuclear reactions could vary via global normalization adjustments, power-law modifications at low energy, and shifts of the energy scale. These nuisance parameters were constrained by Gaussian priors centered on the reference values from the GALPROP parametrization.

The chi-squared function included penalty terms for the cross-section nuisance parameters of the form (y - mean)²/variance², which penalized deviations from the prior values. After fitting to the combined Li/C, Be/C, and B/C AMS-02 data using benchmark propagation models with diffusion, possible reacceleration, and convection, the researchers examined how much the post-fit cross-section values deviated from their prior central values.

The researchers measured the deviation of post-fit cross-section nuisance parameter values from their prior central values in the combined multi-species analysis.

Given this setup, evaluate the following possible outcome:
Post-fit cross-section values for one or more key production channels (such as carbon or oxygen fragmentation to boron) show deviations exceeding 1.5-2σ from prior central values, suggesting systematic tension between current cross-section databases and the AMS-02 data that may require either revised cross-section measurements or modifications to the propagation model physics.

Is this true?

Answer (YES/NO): NO